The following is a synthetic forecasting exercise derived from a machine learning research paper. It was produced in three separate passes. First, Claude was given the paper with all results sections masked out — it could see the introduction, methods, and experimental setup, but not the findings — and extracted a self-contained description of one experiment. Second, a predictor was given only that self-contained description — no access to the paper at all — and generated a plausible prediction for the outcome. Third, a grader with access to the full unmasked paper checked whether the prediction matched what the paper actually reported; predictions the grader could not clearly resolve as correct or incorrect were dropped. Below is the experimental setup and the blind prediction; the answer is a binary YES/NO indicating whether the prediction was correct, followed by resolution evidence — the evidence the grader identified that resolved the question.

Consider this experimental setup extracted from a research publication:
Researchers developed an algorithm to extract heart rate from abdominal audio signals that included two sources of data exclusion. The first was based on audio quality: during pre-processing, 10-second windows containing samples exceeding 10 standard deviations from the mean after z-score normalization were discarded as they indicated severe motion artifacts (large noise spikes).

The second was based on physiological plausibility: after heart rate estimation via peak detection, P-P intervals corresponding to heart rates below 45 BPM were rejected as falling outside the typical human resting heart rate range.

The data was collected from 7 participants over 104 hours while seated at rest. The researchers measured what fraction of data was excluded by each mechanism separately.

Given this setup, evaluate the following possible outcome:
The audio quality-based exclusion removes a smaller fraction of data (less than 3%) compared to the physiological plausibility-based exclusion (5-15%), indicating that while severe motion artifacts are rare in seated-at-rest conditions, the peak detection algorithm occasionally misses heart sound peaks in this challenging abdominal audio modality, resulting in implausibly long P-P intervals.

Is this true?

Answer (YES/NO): NO